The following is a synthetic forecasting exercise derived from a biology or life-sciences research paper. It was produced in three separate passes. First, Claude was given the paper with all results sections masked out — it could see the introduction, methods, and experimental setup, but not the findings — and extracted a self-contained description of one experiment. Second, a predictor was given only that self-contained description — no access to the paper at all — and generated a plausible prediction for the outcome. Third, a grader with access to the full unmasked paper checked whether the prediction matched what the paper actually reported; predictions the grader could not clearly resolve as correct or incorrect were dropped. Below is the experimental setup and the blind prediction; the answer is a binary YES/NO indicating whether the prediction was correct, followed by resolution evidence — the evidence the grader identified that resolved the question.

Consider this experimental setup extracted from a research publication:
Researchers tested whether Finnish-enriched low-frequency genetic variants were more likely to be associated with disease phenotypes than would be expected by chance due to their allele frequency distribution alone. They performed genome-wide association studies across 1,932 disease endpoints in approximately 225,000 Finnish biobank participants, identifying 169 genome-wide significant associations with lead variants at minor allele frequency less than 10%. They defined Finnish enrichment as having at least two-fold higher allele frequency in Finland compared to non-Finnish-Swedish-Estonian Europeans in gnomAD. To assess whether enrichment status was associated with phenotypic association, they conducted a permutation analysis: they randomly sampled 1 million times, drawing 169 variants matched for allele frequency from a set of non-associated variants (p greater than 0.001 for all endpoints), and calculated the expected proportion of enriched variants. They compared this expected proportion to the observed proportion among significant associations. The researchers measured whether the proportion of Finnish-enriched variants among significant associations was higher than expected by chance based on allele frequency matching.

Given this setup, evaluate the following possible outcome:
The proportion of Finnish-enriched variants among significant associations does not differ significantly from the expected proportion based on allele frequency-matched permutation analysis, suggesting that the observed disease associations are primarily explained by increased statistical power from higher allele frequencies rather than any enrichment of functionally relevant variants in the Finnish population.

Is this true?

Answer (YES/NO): NO